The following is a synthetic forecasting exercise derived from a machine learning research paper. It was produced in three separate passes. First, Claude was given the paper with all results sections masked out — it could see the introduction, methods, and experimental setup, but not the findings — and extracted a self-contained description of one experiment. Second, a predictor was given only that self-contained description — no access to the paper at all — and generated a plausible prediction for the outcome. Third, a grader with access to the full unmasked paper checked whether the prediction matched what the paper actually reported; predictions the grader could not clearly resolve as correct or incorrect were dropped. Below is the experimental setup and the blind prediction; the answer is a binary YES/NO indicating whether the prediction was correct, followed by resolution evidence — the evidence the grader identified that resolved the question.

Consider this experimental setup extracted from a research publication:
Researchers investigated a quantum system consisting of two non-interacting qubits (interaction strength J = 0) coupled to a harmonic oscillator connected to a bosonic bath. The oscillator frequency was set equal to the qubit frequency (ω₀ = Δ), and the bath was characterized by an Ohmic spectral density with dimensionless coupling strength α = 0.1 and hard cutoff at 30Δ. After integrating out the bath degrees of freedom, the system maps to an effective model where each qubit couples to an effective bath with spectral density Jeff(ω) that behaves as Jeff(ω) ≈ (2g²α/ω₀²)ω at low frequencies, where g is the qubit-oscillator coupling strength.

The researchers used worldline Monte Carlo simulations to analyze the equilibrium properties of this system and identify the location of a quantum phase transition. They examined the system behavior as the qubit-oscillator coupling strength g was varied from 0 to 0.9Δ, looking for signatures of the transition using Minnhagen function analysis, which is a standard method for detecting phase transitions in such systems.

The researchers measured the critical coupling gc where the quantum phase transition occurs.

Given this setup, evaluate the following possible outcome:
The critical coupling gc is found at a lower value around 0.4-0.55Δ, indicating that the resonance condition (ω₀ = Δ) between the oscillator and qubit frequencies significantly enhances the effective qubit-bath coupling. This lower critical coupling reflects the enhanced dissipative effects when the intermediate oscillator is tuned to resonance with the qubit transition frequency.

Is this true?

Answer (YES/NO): NO